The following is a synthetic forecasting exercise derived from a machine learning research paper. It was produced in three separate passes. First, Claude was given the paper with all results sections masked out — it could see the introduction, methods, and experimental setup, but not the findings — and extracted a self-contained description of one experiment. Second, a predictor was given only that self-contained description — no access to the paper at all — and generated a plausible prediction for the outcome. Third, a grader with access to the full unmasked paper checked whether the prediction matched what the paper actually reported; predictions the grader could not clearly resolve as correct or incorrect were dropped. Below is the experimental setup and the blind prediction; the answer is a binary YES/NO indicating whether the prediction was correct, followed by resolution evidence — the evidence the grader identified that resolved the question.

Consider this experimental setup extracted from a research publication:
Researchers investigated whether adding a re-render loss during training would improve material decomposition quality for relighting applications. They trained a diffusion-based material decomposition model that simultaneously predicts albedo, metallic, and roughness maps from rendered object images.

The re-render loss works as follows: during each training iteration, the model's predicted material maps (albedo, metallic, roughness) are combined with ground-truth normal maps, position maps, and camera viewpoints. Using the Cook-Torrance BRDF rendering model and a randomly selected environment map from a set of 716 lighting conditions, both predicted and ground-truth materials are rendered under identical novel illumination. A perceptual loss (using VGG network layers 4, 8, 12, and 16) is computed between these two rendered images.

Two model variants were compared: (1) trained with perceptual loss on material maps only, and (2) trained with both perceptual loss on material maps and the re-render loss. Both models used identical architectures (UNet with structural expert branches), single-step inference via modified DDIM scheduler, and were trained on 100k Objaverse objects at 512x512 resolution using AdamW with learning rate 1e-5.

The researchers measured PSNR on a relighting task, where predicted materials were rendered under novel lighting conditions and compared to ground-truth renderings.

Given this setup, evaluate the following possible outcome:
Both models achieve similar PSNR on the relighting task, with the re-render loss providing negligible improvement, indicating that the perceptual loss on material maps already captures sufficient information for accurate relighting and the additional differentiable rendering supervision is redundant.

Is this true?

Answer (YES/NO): NO